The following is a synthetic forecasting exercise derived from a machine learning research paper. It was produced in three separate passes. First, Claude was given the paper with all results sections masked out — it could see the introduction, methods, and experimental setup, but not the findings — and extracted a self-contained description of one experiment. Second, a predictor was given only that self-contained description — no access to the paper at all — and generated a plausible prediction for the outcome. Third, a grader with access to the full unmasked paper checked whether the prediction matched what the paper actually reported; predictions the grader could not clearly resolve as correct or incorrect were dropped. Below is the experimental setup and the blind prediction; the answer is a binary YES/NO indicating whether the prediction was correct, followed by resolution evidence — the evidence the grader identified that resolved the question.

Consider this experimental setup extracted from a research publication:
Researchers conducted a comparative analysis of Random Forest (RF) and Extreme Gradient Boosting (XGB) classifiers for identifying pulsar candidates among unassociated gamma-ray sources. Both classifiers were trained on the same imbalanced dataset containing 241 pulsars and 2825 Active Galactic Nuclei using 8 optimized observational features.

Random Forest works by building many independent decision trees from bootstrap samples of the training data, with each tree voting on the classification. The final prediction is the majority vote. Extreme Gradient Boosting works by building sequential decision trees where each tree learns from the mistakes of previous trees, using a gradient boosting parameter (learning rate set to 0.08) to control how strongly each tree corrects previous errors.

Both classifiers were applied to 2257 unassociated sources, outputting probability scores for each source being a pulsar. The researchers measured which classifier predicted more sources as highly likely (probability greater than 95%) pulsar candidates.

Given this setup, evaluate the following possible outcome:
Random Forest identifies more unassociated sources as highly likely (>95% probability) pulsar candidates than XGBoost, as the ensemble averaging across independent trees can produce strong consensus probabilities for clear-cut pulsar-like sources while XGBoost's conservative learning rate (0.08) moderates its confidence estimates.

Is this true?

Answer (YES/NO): NO